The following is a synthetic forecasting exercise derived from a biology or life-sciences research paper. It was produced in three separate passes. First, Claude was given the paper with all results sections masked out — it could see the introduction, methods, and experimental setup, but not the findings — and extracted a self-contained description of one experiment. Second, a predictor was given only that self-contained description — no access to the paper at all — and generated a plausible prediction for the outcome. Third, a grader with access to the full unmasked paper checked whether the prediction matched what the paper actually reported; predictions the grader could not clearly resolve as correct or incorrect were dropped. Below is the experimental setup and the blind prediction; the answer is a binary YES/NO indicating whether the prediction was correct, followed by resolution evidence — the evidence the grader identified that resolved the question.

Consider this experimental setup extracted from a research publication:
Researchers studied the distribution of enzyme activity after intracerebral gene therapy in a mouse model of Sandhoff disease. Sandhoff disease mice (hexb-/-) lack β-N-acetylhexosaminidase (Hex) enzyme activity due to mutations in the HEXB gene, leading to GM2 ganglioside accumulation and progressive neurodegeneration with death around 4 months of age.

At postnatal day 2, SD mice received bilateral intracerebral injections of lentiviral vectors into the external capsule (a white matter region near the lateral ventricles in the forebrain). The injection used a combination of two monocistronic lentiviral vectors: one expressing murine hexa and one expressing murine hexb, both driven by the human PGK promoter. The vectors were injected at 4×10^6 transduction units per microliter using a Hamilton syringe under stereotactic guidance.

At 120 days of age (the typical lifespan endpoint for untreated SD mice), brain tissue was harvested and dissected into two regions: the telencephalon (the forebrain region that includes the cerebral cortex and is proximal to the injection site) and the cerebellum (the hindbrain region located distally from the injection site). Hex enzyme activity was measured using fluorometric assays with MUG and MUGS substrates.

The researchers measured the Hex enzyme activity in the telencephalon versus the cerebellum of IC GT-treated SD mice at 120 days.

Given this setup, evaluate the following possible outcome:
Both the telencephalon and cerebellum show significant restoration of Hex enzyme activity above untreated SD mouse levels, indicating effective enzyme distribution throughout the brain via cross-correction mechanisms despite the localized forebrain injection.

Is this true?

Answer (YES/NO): NO